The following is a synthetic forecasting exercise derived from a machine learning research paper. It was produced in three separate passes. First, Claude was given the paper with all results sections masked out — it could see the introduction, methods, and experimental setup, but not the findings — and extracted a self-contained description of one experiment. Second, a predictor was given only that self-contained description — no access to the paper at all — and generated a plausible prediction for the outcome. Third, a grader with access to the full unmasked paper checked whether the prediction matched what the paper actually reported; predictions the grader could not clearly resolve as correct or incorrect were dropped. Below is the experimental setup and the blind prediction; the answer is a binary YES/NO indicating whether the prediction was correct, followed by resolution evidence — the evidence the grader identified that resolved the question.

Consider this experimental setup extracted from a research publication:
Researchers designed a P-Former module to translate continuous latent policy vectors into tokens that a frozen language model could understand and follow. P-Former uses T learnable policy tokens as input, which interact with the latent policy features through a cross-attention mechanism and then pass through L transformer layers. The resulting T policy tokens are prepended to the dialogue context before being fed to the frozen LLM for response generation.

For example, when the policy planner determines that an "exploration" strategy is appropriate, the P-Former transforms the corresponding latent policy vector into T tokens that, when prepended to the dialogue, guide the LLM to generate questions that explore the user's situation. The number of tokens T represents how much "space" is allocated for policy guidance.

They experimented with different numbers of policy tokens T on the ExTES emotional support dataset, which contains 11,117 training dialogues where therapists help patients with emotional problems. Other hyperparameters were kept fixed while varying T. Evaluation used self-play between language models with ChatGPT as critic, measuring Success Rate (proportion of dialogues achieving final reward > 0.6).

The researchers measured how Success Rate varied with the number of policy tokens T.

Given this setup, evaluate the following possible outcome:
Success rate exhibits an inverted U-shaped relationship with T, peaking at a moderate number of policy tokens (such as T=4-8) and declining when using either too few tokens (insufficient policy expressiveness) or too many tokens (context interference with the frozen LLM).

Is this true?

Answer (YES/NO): NO